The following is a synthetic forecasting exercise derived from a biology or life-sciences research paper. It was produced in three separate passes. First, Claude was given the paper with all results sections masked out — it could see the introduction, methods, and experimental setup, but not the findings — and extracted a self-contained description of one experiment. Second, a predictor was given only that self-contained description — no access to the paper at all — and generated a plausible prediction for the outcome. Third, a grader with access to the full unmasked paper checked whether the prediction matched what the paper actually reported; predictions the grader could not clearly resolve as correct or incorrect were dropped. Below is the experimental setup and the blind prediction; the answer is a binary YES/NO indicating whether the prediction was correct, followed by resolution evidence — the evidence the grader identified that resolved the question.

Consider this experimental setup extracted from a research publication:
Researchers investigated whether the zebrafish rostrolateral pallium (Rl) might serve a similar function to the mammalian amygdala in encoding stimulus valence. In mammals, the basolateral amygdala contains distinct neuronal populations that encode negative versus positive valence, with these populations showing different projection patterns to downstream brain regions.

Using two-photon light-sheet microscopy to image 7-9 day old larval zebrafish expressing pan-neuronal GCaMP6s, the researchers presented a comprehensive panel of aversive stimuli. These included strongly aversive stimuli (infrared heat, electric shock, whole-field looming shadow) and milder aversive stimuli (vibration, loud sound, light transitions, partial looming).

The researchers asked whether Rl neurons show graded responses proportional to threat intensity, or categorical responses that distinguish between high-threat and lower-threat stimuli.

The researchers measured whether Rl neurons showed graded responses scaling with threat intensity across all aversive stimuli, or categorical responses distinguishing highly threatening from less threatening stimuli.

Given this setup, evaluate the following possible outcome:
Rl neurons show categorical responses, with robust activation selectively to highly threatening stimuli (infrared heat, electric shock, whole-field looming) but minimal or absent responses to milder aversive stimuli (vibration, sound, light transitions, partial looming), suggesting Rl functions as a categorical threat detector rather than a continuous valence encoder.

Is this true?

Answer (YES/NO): YES